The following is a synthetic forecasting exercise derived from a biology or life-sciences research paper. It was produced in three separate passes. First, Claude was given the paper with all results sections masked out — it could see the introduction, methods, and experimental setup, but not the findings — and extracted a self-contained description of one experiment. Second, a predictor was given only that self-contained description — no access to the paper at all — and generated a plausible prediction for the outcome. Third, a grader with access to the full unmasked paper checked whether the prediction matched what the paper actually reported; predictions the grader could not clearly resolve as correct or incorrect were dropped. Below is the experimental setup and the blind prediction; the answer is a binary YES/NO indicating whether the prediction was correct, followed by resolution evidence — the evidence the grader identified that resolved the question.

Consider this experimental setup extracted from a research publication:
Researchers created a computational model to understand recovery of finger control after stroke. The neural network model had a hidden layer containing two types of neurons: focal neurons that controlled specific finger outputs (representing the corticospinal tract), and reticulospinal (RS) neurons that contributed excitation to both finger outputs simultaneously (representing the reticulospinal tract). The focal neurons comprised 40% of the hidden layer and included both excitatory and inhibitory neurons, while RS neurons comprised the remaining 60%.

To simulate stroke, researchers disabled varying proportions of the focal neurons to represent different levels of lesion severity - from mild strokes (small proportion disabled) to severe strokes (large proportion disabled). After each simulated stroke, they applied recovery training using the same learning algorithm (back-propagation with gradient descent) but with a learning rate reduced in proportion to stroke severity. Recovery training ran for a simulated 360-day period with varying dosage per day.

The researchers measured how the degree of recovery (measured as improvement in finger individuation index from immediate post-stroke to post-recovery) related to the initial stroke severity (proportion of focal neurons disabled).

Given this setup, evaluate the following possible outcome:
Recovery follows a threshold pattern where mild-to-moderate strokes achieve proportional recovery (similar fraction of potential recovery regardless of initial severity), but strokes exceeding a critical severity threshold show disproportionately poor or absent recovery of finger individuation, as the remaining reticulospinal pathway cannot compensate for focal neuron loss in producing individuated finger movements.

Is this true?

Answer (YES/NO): NO